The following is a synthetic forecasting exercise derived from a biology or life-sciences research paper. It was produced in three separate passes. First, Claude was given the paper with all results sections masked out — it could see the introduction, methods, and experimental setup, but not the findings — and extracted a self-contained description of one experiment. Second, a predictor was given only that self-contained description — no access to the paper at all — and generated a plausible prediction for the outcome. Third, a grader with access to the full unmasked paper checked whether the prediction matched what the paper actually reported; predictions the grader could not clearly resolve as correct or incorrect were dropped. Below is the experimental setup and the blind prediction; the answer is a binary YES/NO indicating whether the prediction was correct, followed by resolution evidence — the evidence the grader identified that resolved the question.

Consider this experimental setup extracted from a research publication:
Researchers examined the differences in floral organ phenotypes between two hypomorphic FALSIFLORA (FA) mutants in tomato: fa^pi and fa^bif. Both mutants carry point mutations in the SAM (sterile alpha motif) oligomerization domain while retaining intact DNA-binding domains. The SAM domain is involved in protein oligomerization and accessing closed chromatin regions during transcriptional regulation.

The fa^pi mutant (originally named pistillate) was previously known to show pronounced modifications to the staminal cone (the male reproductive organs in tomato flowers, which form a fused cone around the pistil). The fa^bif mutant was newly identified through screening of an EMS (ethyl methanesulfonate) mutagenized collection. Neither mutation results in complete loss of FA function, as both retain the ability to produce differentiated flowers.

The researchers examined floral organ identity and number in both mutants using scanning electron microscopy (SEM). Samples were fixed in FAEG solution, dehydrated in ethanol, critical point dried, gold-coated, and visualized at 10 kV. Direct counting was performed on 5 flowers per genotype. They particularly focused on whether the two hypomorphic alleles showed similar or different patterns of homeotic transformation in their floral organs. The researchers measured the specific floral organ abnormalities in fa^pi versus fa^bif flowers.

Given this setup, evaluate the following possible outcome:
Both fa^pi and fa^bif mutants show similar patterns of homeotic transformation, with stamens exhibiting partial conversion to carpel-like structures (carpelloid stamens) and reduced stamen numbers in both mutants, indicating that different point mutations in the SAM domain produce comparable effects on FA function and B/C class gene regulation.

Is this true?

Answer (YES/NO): NO